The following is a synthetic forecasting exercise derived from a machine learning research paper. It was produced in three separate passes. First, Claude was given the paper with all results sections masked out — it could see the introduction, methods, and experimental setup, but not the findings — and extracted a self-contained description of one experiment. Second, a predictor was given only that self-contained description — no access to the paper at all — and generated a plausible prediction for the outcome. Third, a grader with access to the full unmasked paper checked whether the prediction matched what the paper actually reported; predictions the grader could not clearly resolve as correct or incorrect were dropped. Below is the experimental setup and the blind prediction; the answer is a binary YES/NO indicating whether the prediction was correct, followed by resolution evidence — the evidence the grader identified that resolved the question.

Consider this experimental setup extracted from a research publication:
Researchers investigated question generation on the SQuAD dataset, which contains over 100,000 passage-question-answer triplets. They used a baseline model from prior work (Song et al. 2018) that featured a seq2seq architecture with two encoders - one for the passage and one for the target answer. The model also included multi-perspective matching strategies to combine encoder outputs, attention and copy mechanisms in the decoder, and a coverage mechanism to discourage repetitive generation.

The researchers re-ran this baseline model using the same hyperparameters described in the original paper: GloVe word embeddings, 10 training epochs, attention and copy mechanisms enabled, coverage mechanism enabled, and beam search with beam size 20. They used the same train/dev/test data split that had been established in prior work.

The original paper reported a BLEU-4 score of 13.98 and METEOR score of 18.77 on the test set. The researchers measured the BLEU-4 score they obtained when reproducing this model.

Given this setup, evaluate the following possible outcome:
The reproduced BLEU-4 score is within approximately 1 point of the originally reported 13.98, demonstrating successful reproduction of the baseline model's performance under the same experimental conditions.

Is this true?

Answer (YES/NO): YES